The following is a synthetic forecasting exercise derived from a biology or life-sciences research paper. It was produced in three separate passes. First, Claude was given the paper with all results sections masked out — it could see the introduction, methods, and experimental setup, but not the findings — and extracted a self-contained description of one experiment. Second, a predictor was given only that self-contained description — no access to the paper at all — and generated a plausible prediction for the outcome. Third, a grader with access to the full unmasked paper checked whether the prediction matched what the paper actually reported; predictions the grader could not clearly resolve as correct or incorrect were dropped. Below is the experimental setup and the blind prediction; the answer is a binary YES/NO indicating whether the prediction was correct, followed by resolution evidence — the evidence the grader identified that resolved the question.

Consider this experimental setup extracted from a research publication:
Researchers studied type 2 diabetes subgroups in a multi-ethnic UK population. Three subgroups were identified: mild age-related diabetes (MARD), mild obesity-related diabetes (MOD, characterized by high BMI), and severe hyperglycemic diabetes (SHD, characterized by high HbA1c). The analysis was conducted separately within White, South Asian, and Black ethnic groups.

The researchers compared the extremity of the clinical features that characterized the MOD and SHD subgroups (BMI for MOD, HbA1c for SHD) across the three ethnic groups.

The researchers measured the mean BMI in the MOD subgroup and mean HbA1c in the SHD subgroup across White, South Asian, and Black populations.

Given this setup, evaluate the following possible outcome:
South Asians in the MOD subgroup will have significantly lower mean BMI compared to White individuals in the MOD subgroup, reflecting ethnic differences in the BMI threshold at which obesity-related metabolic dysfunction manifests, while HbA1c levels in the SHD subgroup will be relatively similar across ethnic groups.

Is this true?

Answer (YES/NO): NO